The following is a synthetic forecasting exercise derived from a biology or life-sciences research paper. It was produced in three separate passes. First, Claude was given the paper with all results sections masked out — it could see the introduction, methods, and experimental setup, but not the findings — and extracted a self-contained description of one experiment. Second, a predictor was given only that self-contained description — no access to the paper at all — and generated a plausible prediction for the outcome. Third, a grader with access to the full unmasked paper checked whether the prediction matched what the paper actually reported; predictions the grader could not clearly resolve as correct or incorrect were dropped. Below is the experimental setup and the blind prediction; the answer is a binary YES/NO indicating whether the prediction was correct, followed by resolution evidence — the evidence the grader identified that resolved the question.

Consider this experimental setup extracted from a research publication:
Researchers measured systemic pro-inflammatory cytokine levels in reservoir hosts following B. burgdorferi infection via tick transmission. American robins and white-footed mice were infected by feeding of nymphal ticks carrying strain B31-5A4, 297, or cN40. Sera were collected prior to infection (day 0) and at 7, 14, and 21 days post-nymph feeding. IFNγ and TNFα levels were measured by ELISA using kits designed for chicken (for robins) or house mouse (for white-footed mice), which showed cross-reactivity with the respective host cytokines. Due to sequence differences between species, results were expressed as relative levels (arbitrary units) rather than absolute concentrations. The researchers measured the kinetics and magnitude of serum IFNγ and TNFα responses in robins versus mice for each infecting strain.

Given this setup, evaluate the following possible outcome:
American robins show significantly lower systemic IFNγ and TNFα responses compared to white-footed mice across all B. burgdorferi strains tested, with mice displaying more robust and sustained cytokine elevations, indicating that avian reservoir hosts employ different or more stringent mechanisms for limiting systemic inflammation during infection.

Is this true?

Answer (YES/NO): NO